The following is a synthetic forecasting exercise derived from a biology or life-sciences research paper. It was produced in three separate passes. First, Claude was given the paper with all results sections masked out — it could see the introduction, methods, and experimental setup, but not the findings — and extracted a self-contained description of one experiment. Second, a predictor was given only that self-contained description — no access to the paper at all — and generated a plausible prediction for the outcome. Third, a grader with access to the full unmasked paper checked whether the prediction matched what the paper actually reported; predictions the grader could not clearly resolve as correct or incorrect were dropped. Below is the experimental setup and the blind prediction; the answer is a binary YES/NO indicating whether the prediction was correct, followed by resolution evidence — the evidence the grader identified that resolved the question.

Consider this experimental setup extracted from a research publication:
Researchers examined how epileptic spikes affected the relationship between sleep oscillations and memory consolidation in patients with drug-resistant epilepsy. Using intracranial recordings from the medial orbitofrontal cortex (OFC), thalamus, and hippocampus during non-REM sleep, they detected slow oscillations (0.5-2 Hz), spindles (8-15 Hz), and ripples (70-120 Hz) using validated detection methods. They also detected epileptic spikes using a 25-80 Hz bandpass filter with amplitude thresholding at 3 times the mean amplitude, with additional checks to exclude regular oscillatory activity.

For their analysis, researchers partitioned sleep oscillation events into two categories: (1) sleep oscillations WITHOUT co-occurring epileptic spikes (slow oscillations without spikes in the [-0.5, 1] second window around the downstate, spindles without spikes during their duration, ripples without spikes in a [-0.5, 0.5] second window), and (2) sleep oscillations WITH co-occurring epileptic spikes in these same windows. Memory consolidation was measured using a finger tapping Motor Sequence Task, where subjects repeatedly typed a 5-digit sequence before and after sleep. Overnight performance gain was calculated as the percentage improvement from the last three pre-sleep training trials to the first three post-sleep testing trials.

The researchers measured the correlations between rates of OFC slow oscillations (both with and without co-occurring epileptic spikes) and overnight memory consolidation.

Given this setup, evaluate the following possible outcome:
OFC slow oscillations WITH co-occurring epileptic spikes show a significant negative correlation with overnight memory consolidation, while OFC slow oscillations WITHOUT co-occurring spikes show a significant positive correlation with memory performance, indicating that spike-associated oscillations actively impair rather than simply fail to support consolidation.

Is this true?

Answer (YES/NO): NO